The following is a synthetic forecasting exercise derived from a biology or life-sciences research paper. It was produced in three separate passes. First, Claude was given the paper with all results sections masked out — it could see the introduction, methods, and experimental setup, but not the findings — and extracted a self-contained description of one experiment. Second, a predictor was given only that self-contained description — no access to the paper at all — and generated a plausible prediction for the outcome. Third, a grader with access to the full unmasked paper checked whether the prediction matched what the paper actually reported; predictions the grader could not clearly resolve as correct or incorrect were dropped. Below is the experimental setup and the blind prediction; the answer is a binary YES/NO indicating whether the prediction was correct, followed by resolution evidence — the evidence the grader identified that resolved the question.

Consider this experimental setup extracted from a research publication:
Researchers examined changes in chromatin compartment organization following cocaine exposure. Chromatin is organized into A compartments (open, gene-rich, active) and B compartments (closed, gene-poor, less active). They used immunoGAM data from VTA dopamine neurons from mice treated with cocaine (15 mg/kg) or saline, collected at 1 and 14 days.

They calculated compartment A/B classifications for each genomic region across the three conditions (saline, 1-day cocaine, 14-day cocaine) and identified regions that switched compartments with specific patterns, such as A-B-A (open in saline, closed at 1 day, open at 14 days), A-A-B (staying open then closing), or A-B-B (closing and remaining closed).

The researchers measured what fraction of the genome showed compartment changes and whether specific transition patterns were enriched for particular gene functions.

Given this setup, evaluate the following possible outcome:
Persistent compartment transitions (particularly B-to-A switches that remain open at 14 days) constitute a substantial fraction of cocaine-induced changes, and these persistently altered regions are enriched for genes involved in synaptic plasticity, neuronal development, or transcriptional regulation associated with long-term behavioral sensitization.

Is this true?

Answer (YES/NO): NO